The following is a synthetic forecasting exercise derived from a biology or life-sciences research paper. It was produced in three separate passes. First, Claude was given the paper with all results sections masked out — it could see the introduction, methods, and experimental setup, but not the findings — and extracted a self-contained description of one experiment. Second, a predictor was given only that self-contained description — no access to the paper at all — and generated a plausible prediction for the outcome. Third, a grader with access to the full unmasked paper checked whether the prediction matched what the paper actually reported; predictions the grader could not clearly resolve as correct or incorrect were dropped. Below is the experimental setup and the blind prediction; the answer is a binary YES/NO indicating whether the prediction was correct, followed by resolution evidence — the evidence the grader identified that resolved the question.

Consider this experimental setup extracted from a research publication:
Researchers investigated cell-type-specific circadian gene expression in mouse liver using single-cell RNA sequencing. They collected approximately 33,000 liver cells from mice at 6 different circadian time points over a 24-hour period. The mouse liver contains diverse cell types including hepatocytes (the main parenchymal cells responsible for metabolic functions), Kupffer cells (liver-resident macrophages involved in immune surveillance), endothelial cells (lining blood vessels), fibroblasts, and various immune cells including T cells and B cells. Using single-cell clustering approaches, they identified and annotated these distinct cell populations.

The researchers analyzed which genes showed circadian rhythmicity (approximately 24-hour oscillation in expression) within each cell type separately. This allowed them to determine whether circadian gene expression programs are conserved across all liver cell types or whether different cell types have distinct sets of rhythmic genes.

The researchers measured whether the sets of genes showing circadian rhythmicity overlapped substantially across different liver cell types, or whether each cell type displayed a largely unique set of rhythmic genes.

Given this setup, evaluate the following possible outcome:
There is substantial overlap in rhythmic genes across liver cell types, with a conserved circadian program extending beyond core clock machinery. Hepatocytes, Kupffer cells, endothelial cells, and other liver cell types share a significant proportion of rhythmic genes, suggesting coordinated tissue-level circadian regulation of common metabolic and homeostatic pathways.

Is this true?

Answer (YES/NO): NO